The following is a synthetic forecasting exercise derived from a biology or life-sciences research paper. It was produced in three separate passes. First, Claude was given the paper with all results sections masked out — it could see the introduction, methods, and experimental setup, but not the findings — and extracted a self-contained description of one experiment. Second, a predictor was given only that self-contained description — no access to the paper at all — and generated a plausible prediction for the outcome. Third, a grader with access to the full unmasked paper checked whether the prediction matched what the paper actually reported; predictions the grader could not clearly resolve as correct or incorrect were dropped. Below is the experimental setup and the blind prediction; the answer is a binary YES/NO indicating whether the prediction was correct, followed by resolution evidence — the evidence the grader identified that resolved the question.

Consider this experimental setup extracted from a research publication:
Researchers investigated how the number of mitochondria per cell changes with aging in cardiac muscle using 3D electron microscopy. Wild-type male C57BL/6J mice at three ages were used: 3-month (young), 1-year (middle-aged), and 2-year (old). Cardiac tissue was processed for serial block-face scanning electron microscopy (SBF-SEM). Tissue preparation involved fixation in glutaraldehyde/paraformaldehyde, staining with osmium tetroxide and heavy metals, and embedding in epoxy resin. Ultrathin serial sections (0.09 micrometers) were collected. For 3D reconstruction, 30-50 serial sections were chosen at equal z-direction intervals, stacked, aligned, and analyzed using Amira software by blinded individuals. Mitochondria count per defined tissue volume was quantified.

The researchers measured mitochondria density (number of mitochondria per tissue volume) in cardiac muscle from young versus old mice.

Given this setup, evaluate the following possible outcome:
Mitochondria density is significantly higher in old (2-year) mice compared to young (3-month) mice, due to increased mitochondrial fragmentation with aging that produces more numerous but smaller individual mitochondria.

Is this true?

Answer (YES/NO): YES